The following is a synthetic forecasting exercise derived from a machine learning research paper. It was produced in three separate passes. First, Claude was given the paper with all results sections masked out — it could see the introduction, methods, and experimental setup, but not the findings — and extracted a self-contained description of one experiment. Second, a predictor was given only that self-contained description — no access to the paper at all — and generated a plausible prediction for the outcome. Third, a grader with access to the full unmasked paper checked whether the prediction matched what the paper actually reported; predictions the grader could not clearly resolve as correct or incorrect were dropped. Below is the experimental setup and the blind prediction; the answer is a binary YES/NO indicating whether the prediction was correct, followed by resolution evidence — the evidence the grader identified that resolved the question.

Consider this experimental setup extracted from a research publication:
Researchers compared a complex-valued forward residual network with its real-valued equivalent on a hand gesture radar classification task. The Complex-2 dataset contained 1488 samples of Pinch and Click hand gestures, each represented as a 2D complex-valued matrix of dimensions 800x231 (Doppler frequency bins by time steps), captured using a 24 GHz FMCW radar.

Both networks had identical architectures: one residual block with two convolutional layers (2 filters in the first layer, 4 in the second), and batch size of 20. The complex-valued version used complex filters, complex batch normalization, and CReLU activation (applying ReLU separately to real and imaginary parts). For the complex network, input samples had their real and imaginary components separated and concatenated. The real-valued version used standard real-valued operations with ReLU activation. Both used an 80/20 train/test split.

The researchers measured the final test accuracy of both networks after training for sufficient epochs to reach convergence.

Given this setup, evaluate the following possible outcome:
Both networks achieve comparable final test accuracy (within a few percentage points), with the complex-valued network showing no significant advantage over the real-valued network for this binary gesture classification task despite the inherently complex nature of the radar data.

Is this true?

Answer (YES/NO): YES